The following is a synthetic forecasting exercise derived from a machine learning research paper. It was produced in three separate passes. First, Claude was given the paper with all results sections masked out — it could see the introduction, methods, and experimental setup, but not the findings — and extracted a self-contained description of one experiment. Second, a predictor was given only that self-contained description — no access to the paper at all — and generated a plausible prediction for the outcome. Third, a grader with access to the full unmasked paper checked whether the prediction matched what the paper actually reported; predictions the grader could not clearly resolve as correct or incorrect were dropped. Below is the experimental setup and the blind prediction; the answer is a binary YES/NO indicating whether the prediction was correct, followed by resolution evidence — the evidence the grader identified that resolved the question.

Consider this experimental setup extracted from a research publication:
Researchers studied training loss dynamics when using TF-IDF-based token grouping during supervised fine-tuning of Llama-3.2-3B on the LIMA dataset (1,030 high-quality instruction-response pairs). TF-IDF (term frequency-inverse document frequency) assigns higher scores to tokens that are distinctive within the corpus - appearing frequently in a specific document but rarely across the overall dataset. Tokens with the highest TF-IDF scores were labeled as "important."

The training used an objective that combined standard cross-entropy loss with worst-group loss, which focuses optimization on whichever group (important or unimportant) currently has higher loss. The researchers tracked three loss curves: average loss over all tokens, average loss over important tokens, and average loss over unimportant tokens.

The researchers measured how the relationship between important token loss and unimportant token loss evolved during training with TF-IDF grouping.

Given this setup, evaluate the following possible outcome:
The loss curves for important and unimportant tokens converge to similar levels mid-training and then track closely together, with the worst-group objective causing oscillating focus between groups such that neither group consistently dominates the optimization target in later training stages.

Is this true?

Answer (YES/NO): NO